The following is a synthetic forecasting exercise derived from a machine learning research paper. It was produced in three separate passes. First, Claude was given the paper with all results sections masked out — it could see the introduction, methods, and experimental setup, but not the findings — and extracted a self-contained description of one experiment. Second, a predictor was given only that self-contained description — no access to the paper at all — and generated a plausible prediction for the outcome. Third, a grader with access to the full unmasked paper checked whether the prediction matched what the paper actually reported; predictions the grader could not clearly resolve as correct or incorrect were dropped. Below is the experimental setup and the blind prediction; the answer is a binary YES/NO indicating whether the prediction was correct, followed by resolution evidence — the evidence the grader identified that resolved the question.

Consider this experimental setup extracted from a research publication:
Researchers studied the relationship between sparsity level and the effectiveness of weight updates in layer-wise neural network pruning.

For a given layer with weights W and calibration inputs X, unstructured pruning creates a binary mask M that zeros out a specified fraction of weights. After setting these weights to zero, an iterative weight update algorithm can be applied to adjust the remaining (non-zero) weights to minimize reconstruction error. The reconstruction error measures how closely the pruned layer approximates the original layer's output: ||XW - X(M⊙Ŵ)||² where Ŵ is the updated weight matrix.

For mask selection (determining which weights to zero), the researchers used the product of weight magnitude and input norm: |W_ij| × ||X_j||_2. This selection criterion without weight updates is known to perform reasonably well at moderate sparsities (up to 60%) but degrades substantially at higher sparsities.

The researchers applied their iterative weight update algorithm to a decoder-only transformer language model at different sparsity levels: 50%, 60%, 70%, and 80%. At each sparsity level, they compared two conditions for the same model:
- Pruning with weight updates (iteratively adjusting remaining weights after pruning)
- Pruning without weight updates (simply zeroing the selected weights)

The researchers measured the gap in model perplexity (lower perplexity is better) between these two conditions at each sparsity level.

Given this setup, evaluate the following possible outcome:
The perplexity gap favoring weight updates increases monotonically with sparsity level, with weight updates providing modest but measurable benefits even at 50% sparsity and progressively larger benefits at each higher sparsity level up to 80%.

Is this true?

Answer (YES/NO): YES